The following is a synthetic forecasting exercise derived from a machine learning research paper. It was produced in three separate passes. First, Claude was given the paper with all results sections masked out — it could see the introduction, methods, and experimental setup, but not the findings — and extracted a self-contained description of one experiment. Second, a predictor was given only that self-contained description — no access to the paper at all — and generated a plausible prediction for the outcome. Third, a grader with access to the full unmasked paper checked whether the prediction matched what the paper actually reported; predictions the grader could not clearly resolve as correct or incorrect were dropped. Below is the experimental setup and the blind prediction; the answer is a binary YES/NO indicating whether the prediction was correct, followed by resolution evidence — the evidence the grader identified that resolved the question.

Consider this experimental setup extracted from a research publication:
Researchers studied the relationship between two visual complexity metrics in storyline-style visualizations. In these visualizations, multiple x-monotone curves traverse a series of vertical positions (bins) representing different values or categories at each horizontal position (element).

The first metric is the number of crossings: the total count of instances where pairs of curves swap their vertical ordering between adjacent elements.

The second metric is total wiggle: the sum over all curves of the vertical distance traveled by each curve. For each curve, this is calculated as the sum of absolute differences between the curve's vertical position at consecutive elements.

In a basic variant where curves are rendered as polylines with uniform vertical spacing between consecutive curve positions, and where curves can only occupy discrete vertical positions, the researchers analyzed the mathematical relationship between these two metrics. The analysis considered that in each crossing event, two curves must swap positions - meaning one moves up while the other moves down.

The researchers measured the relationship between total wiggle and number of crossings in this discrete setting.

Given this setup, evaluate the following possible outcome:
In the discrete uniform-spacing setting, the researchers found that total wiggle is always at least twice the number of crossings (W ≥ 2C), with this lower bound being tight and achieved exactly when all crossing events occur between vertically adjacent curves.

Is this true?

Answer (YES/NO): NO